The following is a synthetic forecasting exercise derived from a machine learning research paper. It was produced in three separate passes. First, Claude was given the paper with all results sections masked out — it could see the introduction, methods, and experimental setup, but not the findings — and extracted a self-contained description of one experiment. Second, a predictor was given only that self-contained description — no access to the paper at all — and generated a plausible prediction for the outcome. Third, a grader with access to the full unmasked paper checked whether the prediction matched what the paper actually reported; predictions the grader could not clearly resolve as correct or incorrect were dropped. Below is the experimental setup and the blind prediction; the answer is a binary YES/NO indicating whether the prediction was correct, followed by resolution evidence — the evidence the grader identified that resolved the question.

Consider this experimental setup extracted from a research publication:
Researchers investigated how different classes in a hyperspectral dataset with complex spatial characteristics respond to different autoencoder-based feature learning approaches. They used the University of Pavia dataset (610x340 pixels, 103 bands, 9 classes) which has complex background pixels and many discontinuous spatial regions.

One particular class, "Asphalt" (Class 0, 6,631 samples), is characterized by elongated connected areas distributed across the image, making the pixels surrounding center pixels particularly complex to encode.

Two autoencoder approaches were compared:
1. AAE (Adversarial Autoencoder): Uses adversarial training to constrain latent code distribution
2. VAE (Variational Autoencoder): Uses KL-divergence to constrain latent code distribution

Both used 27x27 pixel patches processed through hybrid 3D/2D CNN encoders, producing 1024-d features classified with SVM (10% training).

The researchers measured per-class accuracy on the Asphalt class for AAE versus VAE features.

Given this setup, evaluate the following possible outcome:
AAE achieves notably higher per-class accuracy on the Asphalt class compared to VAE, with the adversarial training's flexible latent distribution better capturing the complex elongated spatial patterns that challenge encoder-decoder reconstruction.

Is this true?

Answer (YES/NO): YES